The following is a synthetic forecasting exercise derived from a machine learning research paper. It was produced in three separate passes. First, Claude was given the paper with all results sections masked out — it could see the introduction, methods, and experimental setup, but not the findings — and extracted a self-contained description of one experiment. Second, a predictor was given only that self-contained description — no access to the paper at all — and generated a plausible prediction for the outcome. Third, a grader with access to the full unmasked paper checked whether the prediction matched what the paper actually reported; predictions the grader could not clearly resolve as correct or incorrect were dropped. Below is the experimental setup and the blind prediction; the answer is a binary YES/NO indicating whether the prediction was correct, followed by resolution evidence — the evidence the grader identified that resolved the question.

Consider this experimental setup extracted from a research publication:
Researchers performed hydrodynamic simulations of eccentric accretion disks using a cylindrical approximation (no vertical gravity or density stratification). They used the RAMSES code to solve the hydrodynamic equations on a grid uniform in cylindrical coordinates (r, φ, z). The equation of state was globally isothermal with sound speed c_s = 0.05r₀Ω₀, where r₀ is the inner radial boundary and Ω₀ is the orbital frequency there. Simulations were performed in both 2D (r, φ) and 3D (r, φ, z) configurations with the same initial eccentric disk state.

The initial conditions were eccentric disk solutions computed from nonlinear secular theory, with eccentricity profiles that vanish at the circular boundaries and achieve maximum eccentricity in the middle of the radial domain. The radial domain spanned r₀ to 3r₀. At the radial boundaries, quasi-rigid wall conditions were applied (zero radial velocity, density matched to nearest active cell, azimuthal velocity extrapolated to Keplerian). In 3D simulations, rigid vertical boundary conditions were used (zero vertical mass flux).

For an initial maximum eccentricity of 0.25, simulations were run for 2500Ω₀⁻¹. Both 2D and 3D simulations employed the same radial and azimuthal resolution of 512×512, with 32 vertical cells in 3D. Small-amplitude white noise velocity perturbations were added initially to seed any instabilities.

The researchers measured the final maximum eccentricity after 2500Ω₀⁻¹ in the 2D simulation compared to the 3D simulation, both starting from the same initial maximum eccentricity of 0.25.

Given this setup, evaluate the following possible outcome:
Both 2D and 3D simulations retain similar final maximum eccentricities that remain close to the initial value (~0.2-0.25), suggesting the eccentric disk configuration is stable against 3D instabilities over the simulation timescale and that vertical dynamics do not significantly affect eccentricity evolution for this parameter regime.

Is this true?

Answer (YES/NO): NO